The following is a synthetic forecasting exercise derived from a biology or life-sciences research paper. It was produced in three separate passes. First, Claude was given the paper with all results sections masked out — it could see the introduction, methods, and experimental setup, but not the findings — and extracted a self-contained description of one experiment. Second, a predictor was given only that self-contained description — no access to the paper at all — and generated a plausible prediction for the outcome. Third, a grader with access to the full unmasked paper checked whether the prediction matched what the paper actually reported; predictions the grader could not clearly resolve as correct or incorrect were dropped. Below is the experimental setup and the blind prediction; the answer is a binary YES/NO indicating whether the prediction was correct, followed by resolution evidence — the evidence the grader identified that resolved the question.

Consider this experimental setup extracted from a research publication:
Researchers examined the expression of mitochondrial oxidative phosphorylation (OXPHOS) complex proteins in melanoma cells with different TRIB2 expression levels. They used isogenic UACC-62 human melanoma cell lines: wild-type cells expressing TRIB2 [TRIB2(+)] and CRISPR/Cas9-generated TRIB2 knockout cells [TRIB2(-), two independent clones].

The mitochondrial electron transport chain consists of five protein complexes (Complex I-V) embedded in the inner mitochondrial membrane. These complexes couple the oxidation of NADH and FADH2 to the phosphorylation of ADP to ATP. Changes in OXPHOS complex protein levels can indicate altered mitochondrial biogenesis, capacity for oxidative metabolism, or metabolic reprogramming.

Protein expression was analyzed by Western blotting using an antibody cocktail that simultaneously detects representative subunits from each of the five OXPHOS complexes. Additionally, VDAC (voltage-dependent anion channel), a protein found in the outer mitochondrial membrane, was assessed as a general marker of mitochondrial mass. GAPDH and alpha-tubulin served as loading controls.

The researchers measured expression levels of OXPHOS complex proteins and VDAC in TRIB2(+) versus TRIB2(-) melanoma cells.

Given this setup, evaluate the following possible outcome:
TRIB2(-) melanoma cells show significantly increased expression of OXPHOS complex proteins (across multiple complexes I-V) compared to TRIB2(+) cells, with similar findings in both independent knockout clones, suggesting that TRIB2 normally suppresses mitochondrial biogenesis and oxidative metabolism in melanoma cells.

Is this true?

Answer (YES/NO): NO